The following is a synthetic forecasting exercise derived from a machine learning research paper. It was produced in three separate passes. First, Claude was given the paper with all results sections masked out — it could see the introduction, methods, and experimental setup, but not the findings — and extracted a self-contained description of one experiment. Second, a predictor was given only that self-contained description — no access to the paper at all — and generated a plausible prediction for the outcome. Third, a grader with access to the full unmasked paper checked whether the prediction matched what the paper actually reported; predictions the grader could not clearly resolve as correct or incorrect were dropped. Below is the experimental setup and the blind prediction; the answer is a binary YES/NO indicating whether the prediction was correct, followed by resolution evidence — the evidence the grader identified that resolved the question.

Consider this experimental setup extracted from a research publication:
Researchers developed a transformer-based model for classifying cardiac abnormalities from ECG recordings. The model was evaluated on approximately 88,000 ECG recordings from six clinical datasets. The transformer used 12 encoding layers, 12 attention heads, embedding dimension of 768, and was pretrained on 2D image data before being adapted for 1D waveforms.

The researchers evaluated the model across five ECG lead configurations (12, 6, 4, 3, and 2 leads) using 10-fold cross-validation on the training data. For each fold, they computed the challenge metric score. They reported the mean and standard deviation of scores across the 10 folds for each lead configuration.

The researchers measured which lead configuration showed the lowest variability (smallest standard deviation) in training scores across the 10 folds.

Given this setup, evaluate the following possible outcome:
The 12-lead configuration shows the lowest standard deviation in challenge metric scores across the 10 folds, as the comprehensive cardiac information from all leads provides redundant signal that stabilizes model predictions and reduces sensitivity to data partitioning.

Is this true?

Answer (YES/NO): NO